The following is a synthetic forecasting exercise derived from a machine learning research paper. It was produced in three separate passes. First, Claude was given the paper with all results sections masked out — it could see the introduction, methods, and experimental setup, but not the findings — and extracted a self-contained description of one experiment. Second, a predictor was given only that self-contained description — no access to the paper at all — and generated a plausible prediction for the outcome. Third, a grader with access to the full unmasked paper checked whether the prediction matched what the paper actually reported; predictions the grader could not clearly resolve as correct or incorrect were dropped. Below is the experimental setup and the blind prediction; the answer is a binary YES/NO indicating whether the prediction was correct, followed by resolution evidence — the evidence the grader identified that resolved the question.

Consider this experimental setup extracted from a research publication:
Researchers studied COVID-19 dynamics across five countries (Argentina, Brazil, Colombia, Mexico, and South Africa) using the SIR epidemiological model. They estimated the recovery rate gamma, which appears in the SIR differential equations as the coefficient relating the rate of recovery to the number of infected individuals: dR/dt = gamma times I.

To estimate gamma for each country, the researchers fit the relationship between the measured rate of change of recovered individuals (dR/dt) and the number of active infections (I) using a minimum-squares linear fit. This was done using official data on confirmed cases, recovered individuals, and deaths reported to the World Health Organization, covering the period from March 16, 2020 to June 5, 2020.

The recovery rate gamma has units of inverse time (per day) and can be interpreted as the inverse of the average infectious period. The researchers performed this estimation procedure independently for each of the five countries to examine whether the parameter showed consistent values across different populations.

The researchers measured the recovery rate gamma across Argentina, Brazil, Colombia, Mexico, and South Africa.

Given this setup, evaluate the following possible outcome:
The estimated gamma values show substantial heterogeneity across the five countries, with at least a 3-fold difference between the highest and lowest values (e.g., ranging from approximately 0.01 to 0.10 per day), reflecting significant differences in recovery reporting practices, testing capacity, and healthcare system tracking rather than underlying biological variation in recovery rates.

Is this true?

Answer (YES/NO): NO